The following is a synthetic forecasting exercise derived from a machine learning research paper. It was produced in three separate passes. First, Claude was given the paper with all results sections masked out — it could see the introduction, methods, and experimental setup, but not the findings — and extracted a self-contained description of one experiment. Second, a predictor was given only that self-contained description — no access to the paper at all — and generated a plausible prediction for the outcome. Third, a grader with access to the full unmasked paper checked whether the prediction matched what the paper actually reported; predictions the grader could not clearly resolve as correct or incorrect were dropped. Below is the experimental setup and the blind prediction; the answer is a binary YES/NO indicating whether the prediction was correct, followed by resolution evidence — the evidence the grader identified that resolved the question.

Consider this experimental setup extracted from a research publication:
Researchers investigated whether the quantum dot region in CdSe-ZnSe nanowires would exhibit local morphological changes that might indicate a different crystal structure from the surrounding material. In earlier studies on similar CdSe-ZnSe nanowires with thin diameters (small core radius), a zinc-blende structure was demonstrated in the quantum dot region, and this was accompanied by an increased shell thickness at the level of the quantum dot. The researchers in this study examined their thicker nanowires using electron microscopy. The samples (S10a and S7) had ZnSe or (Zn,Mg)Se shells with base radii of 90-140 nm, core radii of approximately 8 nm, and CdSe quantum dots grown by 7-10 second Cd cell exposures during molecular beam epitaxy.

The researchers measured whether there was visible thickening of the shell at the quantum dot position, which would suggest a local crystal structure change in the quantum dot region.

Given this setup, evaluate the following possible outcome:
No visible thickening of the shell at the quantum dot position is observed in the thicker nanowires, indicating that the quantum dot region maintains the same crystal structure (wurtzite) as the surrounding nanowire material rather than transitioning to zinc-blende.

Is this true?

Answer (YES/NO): NO